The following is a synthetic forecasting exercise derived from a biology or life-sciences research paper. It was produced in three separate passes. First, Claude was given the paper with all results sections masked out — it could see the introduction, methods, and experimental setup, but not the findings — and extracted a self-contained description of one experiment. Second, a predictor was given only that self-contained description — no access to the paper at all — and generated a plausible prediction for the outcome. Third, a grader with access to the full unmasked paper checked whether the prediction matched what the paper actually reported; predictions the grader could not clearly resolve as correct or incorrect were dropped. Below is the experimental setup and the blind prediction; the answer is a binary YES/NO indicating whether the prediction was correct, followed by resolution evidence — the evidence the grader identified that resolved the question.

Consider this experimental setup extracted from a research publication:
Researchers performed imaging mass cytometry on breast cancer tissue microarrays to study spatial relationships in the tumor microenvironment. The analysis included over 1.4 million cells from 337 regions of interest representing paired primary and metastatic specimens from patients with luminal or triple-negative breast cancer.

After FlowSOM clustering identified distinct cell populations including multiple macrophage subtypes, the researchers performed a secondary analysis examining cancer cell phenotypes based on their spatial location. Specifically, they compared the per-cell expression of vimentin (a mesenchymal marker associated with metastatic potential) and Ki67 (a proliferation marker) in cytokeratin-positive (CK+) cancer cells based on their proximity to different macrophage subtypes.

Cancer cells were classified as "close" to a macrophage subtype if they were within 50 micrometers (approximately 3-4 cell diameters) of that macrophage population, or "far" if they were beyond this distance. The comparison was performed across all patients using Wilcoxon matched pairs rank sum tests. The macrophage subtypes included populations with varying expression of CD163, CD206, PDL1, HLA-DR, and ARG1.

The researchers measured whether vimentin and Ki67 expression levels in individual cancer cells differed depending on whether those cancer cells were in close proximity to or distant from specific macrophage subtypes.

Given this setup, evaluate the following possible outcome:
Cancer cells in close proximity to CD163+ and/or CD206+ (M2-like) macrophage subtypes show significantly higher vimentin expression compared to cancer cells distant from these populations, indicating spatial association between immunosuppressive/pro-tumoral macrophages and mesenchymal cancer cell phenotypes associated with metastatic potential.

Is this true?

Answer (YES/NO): NO